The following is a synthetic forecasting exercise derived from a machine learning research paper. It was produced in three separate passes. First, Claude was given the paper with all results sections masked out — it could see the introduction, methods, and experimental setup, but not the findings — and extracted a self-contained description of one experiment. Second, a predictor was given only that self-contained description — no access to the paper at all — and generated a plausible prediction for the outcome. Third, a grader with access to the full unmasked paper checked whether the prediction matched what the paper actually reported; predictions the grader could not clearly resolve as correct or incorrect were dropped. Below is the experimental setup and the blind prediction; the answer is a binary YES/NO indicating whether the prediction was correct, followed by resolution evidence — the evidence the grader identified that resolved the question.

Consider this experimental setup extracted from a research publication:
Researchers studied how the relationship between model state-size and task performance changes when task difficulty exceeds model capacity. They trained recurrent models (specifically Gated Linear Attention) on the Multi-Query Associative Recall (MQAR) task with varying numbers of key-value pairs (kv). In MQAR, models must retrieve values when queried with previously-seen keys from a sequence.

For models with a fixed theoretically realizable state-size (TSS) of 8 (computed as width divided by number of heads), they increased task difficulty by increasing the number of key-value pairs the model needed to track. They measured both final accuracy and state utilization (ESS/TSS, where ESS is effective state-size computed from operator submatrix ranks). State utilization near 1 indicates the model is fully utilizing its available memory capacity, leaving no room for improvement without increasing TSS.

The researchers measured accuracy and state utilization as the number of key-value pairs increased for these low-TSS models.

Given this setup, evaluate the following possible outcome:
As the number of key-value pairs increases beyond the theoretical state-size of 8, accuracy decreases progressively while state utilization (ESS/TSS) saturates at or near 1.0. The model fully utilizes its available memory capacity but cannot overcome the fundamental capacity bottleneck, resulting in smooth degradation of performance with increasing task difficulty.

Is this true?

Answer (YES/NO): YES